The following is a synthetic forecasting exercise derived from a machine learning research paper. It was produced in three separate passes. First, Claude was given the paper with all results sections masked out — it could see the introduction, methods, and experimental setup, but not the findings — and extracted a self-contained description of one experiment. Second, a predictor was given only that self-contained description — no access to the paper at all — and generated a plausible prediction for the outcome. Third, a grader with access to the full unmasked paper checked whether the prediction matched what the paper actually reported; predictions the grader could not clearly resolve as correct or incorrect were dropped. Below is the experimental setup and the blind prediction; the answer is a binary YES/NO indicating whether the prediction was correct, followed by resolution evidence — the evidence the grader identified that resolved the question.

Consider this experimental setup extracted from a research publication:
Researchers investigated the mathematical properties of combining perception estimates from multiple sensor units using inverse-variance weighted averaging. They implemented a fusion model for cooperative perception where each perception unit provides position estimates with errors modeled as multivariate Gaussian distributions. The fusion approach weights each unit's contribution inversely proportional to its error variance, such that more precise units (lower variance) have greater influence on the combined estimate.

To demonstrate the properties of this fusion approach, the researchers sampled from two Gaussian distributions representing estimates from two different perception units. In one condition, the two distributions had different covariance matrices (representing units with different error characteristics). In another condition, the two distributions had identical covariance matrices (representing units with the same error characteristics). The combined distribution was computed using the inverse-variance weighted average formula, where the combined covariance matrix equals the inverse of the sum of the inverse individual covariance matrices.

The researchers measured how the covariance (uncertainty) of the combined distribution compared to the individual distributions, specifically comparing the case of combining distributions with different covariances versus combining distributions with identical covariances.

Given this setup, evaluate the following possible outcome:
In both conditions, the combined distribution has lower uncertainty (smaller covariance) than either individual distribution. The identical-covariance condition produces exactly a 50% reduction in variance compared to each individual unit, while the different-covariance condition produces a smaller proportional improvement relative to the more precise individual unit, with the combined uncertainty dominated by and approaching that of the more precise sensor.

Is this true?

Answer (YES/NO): NO